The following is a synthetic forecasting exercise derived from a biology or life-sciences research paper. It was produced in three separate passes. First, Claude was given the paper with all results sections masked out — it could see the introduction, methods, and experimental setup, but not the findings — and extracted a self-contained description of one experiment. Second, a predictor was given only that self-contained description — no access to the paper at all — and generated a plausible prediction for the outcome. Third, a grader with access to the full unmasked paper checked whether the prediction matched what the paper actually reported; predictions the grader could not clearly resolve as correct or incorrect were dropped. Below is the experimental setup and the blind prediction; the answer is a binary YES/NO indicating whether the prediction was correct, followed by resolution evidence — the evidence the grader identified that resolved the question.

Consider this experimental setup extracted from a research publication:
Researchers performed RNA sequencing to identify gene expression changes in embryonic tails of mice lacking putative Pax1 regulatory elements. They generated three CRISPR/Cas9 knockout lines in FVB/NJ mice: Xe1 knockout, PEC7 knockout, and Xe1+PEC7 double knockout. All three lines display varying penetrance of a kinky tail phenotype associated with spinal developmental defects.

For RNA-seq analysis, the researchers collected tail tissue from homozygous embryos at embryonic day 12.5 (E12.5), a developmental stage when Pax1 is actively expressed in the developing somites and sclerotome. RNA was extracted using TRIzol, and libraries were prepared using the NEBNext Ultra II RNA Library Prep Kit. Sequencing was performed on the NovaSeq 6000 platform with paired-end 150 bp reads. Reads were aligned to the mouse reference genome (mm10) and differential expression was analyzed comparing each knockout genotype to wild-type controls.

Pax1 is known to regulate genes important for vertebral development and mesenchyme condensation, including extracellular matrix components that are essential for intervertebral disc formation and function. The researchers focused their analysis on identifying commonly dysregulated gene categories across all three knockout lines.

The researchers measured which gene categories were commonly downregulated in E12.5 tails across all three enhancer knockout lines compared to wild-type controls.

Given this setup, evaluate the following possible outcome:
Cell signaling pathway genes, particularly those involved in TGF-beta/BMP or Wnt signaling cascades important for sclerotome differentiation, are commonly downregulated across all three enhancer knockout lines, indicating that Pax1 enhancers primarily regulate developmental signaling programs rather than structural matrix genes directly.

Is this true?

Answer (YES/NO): NO